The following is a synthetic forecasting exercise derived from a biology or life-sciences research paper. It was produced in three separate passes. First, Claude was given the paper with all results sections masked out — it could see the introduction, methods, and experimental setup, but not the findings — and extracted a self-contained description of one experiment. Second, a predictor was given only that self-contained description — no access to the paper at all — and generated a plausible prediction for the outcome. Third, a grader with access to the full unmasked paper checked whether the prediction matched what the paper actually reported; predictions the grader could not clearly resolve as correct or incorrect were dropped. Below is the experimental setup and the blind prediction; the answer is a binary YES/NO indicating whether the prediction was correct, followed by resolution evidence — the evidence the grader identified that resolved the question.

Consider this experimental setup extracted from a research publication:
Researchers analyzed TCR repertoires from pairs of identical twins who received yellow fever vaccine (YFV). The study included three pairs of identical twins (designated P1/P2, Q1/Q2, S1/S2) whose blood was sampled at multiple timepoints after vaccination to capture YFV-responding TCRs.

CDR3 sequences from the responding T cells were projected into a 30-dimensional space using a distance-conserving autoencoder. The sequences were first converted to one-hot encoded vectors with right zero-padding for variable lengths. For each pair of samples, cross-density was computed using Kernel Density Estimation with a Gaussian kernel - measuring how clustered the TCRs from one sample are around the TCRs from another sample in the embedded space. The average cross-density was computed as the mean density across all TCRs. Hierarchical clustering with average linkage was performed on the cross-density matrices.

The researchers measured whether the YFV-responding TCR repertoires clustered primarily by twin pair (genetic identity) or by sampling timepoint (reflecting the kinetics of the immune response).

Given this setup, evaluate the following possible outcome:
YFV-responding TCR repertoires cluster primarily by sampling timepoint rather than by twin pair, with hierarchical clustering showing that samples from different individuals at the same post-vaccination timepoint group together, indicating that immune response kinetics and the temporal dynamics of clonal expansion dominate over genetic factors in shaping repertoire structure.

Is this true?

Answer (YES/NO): NO